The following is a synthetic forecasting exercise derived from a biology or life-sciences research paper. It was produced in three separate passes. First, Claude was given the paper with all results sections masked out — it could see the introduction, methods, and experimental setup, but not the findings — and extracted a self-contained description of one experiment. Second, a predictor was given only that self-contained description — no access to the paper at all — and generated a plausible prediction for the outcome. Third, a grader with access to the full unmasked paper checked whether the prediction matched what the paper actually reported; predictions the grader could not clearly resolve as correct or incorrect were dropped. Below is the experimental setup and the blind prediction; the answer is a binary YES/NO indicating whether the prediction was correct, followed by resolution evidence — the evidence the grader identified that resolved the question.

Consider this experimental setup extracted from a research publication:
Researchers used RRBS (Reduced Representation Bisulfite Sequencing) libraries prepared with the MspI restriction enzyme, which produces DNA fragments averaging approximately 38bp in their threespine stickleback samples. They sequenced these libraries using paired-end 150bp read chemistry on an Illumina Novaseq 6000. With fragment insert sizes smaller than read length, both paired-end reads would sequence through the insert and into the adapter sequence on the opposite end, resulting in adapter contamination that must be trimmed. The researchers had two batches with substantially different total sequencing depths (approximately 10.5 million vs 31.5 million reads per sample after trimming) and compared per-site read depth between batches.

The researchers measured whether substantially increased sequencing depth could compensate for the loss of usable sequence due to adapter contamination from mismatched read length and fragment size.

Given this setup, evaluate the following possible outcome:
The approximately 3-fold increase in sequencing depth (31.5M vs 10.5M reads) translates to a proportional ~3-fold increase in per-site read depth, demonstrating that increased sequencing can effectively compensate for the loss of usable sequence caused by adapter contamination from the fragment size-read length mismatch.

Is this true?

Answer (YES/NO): NO